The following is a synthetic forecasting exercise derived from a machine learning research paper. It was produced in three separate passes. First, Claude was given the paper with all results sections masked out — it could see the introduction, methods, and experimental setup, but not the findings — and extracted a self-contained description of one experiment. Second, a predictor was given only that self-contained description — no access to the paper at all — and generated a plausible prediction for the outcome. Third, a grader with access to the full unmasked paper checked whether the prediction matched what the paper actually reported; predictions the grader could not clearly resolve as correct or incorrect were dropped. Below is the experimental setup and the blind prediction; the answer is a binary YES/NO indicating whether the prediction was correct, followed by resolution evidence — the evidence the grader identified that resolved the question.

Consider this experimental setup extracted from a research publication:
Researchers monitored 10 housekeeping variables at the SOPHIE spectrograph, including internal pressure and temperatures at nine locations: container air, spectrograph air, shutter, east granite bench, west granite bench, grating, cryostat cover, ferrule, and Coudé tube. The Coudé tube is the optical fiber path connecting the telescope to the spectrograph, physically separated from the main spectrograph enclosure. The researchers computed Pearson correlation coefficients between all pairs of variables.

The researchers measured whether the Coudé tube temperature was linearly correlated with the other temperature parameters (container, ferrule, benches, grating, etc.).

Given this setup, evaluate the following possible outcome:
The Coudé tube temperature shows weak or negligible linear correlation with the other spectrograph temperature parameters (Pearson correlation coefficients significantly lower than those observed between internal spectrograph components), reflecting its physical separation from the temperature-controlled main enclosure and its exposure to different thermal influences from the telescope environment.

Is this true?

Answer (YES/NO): YES